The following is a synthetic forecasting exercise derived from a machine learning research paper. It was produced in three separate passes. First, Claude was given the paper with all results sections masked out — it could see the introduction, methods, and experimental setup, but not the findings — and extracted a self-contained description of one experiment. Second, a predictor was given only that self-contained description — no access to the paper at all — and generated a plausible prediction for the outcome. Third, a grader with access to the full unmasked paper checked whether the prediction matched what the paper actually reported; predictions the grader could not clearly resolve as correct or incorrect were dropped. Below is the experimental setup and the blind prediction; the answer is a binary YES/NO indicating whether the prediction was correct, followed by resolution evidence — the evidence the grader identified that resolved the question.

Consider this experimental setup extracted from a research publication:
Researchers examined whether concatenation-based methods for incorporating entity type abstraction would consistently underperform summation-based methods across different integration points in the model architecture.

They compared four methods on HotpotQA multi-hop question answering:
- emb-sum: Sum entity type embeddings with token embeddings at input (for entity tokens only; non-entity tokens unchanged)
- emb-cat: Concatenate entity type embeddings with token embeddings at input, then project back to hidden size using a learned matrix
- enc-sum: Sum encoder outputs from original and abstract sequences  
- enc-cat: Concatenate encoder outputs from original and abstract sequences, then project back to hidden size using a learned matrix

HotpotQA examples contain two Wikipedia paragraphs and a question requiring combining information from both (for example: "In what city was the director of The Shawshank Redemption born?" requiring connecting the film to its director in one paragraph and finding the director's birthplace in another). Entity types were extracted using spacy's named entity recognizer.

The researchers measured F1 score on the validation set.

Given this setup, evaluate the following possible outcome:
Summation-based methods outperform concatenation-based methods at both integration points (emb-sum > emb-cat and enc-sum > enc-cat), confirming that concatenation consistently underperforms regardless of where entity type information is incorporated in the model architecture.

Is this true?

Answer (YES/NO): YES